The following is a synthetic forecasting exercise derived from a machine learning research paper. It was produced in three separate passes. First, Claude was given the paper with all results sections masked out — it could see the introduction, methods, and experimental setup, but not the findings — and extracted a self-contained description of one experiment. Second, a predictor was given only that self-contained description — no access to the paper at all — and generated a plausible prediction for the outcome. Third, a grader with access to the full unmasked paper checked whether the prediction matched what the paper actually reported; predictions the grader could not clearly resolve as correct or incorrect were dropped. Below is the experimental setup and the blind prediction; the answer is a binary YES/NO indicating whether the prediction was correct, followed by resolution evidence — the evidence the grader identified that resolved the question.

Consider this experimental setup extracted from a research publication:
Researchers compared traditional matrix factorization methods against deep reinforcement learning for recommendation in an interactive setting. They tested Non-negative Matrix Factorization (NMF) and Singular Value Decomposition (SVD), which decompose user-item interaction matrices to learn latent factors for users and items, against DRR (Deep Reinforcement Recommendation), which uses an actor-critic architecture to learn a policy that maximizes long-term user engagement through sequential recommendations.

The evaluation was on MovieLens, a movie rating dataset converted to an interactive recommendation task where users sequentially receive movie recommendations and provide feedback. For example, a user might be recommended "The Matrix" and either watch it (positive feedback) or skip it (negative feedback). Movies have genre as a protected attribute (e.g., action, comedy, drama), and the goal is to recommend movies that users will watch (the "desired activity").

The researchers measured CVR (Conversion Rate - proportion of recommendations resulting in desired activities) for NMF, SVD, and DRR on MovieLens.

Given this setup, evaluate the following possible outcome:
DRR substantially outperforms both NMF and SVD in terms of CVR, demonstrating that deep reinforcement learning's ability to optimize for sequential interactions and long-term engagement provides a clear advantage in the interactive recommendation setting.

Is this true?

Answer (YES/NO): NO